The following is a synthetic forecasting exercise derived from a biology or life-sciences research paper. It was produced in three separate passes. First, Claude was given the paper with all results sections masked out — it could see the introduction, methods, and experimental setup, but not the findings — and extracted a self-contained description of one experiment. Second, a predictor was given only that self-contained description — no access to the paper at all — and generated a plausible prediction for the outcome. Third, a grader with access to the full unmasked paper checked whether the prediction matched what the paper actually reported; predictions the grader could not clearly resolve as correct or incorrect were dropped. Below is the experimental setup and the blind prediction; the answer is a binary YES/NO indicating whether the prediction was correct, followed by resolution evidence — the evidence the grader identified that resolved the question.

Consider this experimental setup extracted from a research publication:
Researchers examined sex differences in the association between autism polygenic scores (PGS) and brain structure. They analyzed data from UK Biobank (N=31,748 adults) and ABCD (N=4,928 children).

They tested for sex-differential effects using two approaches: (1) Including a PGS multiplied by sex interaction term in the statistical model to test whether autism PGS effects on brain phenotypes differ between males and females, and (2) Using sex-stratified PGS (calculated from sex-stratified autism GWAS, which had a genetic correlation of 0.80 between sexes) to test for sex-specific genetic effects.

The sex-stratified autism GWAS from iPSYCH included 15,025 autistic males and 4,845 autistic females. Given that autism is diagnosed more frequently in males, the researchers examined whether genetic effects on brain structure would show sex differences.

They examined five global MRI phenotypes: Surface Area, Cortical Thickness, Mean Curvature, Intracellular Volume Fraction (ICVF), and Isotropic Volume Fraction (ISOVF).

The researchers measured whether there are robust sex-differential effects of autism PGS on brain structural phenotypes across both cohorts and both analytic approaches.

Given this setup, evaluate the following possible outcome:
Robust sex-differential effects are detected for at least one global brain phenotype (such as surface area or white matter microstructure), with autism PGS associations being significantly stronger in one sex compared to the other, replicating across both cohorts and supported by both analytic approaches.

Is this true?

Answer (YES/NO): NO